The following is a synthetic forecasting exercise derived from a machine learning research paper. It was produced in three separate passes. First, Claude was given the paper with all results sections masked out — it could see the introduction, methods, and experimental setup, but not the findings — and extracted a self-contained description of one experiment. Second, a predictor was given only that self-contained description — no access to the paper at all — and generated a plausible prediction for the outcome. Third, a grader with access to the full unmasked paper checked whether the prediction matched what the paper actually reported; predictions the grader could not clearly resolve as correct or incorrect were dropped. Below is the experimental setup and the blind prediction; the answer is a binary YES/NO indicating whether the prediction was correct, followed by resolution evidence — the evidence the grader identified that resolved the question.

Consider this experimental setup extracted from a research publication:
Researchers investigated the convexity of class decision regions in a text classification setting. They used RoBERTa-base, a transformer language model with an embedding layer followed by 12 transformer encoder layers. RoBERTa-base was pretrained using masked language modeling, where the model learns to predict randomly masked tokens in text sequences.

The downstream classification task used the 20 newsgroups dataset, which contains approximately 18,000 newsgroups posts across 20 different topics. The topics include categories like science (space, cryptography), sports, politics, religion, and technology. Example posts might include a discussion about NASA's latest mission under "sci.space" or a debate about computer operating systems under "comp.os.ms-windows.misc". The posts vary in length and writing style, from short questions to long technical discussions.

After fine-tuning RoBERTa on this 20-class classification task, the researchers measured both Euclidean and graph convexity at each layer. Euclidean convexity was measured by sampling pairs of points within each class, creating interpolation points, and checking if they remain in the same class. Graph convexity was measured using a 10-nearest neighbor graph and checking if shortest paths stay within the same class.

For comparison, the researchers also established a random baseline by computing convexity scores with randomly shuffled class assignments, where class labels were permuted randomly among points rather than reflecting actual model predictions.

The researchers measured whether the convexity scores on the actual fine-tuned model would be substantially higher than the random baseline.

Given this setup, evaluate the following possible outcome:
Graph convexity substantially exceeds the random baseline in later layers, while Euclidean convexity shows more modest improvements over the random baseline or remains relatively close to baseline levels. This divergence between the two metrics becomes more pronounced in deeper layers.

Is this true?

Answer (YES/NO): NO